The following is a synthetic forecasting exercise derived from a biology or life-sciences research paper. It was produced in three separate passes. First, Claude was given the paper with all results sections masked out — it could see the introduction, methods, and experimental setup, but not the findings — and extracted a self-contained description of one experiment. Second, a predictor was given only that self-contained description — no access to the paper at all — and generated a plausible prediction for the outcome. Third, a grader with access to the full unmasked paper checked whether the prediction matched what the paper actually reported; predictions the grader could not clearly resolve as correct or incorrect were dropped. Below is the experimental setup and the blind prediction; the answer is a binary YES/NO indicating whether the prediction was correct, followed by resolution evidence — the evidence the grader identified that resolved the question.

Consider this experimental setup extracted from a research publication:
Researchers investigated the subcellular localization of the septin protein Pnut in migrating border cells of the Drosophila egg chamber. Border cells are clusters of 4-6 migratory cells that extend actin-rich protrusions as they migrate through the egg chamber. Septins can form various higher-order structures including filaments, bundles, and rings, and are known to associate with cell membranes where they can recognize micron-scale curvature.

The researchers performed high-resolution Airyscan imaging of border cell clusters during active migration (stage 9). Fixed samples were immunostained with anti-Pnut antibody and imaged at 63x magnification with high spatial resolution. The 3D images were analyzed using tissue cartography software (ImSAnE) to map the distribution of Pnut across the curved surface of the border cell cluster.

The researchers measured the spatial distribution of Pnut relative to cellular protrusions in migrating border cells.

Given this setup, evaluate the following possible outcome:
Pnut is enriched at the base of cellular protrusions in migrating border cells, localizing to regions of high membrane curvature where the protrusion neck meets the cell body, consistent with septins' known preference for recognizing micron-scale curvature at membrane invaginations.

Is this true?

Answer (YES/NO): NO